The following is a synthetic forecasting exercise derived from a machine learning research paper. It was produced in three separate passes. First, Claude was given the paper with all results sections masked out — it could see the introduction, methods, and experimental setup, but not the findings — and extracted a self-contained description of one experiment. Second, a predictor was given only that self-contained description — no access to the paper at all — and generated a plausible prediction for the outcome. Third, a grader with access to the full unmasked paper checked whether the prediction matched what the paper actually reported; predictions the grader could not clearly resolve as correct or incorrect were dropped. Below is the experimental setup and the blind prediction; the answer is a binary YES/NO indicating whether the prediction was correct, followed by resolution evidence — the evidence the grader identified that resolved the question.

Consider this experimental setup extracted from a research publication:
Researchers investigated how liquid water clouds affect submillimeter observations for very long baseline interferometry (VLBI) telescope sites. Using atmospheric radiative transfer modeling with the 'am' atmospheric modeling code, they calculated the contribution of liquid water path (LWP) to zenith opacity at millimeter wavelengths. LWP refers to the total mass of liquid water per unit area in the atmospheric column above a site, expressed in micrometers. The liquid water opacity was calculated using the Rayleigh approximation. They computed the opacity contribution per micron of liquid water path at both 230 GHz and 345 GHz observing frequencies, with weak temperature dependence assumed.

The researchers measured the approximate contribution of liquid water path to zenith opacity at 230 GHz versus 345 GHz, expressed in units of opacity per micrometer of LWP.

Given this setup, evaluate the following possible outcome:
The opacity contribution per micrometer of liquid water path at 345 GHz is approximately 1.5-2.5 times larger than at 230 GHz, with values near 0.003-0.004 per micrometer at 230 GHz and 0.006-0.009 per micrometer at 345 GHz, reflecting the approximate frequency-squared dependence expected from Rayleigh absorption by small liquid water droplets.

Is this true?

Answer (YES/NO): NO